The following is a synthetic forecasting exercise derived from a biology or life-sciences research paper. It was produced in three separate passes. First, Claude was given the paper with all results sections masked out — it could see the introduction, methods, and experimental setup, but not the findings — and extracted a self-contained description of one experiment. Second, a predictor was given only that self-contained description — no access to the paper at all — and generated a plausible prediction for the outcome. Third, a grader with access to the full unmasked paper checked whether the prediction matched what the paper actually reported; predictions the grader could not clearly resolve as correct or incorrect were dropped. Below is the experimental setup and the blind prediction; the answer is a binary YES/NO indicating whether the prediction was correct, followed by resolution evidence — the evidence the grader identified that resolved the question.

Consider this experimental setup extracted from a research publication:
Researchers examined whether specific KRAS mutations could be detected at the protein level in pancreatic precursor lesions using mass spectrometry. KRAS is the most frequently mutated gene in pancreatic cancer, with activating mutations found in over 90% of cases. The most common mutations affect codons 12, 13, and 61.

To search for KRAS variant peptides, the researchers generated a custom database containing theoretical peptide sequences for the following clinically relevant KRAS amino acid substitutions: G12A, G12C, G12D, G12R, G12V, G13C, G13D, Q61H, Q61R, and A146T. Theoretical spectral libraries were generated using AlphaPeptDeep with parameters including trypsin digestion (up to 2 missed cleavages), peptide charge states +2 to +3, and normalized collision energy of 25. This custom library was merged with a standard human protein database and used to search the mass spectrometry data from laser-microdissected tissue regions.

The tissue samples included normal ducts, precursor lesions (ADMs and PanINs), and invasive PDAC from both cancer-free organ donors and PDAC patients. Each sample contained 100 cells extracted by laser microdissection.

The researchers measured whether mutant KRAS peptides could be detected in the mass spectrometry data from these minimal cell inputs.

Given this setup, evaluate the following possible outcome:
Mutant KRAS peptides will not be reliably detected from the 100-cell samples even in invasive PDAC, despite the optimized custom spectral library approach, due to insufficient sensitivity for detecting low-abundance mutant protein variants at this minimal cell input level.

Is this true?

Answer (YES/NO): NO